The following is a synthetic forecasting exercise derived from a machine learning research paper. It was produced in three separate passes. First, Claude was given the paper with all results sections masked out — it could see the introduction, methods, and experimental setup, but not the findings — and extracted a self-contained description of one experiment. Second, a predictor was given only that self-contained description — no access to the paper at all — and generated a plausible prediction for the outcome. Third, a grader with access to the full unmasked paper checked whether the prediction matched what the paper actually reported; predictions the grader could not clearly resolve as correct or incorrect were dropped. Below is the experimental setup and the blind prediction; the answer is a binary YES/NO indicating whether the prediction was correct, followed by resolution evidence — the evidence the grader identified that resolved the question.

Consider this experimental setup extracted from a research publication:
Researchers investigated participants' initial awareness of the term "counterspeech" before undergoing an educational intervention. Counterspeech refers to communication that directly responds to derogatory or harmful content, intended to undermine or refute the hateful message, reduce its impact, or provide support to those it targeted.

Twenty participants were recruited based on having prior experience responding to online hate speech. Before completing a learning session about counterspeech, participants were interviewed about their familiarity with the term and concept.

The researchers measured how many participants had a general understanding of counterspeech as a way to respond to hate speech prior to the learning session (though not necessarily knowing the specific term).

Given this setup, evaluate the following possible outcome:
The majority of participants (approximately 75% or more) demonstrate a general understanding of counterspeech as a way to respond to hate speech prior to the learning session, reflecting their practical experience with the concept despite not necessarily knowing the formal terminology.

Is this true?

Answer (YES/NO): NO